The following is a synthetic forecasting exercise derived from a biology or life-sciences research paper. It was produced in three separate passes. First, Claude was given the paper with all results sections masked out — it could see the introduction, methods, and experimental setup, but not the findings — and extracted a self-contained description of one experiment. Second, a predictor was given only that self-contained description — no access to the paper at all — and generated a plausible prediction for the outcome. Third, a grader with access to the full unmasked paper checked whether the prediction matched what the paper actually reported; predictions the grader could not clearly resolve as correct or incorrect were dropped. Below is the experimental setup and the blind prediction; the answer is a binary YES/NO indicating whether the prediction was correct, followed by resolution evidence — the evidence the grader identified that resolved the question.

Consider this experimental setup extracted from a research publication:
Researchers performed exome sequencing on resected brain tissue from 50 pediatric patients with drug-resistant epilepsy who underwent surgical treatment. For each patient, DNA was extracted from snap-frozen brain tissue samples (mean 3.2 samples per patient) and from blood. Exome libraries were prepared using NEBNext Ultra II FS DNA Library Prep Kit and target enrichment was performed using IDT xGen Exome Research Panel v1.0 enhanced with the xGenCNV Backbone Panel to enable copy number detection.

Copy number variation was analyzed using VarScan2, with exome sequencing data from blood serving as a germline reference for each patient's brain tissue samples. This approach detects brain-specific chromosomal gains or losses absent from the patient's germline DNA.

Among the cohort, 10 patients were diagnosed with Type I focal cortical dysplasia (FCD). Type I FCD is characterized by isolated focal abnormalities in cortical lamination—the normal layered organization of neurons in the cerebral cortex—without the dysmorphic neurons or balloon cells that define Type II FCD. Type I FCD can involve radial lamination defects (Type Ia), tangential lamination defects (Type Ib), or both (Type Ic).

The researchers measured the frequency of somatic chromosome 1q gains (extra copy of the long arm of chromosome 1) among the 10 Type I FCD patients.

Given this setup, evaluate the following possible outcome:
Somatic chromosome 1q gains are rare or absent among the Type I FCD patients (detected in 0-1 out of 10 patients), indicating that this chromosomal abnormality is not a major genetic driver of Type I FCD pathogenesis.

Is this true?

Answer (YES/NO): NO